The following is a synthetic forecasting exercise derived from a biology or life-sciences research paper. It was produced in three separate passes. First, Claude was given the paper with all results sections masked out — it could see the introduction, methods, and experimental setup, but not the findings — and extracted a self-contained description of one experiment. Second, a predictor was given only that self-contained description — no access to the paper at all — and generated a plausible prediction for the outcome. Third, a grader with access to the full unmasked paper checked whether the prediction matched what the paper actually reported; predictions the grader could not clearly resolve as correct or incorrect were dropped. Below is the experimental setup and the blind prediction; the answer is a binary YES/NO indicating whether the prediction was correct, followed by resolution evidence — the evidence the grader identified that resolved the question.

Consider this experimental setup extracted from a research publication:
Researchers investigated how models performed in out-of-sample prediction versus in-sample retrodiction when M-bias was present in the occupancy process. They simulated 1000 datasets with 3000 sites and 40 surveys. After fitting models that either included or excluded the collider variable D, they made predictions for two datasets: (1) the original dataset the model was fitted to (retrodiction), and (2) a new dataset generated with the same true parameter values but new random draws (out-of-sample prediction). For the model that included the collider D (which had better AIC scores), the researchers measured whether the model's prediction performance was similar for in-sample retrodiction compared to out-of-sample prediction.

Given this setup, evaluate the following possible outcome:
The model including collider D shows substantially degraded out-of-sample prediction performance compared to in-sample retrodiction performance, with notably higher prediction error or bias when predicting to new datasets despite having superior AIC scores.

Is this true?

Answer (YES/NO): NO